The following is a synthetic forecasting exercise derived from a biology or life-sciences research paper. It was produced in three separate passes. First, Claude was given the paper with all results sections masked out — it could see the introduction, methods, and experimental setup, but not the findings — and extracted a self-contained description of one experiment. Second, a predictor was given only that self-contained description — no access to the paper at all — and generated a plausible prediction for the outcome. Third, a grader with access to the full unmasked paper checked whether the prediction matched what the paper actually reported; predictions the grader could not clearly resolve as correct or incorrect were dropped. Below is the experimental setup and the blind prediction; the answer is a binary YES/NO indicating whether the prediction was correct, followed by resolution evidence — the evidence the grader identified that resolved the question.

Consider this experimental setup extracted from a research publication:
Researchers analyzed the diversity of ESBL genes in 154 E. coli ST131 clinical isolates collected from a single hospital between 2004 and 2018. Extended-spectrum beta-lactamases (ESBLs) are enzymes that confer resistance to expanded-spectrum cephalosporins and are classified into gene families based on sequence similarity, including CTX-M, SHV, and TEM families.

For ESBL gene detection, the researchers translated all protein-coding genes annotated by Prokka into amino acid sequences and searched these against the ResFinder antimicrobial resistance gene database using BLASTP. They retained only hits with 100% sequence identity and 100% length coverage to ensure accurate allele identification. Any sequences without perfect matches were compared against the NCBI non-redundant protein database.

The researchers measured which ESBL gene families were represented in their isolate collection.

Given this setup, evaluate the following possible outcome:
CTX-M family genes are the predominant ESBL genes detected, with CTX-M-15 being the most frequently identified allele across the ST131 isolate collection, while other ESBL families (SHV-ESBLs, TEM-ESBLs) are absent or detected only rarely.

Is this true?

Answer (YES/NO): YES